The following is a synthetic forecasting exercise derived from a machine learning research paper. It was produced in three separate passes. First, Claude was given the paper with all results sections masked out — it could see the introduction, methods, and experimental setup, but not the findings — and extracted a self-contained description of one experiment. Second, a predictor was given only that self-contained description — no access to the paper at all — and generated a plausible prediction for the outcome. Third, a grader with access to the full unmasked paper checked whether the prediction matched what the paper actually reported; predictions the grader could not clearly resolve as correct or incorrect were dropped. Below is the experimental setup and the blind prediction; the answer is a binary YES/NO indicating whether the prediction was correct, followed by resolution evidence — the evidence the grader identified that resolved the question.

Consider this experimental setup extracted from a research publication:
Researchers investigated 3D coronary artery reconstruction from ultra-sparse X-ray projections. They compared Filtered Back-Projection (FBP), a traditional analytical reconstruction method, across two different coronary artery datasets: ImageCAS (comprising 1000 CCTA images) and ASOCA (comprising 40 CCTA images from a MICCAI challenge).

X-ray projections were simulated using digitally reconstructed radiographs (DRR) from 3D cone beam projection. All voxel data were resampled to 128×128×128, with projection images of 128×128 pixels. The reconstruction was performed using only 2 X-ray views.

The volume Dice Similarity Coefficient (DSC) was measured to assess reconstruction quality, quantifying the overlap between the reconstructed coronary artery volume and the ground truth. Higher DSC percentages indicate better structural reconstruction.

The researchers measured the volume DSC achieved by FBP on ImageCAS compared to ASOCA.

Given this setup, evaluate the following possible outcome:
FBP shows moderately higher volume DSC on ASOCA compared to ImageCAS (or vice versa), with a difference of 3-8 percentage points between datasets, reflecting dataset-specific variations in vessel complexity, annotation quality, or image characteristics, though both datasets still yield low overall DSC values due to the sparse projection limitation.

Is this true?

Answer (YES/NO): NO